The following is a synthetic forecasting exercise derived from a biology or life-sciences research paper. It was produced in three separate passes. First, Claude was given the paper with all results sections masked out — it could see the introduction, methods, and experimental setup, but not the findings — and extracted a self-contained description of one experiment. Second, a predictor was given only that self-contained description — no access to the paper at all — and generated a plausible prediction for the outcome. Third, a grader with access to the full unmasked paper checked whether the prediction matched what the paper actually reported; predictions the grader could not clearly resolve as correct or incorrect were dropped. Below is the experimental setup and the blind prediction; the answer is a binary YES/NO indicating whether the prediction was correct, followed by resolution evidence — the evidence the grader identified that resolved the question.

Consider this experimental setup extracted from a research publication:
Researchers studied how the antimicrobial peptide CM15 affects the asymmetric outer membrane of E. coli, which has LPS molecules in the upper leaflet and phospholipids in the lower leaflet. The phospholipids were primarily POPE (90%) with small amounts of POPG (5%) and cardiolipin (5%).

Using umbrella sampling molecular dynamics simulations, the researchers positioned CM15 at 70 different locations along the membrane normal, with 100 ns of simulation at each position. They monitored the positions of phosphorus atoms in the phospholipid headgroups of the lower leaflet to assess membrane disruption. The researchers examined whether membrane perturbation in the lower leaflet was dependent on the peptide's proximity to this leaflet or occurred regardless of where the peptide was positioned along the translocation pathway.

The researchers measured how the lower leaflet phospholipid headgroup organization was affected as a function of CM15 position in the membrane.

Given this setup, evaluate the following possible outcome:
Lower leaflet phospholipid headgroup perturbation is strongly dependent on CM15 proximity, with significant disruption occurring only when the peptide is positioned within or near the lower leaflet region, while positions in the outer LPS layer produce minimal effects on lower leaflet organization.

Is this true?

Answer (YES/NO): NO